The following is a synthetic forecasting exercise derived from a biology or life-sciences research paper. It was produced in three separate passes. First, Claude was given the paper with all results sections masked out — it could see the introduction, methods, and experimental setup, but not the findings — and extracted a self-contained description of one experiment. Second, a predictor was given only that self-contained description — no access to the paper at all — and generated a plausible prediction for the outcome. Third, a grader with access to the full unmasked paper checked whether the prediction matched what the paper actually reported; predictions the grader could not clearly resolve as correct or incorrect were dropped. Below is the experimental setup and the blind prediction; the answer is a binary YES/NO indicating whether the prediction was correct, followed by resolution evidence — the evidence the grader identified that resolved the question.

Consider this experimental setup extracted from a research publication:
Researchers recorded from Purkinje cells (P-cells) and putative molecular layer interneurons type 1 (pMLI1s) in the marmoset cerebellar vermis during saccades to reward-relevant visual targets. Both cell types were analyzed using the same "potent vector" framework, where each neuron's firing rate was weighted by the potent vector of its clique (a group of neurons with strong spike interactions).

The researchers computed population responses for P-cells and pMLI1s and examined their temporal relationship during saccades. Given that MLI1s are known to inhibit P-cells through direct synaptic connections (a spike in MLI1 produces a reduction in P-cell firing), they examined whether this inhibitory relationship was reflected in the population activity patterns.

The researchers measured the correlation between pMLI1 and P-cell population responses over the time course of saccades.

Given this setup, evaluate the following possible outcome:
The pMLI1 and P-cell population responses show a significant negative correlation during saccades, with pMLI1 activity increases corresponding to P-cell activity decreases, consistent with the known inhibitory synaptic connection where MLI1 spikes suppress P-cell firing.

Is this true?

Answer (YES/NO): YES